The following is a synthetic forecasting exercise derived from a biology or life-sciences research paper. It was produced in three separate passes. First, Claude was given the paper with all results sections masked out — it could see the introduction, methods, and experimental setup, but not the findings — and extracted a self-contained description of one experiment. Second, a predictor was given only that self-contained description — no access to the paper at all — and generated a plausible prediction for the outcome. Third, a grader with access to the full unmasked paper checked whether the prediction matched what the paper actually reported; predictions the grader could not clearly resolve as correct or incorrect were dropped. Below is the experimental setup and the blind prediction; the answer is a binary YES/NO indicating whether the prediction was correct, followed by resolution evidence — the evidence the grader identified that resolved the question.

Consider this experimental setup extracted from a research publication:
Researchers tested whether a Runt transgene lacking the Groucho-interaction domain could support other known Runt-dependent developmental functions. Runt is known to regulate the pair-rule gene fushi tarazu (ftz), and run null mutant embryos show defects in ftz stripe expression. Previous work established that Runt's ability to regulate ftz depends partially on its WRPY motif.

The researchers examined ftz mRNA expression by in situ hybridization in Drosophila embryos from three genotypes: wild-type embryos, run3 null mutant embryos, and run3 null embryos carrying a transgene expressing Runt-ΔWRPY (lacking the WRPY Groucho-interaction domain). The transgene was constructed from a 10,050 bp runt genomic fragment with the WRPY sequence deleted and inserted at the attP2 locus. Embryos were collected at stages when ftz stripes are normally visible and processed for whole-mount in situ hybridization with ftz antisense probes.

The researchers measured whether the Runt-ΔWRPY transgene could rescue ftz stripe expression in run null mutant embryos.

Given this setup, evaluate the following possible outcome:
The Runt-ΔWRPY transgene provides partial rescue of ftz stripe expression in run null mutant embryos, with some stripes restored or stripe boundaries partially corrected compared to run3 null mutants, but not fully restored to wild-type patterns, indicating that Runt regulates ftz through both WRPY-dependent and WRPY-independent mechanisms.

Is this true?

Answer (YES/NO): YES